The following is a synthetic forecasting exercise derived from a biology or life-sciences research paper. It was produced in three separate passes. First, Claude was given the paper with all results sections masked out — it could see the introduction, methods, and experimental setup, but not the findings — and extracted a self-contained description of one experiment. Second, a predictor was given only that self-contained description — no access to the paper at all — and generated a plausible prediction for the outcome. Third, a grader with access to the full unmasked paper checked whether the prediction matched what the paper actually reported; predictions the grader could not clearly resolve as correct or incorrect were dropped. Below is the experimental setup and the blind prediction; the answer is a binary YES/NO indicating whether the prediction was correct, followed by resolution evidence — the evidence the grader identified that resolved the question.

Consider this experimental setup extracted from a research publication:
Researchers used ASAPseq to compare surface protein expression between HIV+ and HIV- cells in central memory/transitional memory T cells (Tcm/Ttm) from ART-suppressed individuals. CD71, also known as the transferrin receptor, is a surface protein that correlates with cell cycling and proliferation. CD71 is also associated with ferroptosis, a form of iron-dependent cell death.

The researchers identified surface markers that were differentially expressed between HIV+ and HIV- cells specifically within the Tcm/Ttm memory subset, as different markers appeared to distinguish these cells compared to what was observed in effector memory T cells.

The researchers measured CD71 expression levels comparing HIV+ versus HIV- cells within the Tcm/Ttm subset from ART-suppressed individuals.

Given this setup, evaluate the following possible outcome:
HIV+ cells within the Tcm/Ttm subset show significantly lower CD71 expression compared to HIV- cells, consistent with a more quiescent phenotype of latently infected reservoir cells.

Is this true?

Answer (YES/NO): NO